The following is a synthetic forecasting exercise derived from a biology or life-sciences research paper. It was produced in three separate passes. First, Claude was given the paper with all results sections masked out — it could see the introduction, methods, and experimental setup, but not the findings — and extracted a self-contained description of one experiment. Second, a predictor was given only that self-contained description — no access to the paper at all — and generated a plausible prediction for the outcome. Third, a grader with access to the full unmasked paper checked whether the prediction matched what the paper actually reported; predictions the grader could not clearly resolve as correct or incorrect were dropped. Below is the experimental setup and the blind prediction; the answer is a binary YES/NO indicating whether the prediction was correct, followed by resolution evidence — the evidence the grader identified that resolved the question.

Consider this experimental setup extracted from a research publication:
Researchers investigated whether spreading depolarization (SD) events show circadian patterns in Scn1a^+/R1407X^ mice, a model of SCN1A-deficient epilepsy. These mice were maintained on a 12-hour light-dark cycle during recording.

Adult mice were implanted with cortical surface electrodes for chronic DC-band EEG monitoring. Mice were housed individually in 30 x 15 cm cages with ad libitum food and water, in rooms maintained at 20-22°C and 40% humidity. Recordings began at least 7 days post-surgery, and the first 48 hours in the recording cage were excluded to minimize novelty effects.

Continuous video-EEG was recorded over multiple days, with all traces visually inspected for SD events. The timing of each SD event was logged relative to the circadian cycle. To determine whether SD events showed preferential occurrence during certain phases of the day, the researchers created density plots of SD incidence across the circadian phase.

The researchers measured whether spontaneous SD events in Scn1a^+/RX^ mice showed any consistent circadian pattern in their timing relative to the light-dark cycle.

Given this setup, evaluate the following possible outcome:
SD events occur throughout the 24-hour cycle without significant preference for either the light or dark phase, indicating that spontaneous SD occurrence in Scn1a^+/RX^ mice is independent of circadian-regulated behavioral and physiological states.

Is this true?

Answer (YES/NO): NO